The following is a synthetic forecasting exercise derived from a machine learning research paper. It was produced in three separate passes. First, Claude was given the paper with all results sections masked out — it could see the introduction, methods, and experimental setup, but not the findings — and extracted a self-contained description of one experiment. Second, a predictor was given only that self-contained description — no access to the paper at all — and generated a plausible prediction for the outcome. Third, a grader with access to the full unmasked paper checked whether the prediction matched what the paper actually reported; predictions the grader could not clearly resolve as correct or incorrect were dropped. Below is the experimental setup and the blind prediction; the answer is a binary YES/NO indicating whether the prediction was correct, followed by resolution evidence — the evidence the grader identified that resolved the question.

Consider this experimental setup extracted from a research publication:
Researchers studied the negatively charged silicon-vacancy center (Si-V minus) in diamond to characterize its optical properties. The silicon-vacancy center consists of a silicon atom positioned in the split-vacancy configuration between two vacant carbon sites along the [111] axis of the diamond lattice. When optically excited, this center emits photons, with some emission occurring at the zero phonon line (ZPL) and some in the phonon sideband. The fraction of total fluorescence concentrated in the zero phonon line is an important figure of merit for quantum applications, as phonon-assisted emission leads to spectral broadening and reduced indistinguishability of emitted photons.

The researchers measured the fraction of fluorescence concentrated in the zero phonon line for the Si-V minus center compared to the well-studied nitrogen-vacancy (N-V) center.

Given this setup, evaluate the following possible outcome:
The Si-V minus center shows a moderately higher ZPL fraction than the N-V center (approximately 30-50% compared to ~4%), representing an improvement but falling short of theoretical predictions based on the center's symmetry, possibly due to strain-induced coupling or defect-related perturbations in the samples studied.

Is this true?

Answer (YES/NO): NO